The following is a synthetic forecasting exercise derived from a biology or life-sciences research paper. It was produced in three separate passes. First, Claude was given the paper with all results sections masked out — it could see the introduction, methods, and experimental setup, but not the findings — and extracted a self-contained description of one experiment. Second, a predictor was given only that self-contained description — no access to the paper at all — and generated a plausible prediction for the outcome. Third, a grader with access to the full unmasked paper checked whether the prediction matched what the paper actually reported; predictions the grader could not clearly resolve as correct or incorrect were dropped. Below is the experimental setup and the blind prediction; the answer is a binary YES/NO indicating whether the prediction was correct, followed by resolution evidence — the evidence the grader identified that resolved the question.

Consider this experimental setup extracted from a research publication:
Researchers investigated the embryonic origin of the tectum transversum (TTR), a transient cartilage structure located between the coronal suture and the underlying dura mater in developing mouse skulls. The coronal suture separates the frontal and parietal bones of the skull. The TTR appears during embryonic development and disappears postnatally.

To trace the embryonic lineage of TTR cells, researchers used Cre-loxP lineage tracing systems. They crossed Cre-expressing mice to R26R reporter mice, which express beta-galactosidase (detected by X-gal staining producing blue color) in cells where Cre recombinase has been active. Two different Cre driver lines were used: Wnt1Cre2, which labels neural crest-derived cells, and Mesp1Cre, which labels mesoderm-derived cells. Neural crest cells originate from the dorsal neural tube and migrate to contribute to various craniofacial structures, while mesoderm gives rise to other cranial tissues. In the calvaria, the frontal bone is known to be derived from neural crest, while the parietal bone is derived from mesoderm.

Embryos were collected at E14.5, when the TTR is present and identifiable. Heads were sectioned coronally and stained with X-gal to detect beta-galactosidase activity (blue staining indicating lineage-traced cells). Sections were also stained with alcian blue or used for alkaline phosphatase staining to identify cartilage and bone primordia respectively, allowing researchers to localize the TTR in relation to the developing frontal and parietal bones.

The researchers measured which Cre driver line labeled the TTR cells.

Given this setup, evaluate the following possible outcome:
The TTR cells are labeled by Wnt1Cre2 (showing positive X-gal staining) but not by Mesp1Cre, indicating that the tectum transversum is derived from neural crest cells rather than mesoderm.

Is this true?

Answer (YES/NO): NO